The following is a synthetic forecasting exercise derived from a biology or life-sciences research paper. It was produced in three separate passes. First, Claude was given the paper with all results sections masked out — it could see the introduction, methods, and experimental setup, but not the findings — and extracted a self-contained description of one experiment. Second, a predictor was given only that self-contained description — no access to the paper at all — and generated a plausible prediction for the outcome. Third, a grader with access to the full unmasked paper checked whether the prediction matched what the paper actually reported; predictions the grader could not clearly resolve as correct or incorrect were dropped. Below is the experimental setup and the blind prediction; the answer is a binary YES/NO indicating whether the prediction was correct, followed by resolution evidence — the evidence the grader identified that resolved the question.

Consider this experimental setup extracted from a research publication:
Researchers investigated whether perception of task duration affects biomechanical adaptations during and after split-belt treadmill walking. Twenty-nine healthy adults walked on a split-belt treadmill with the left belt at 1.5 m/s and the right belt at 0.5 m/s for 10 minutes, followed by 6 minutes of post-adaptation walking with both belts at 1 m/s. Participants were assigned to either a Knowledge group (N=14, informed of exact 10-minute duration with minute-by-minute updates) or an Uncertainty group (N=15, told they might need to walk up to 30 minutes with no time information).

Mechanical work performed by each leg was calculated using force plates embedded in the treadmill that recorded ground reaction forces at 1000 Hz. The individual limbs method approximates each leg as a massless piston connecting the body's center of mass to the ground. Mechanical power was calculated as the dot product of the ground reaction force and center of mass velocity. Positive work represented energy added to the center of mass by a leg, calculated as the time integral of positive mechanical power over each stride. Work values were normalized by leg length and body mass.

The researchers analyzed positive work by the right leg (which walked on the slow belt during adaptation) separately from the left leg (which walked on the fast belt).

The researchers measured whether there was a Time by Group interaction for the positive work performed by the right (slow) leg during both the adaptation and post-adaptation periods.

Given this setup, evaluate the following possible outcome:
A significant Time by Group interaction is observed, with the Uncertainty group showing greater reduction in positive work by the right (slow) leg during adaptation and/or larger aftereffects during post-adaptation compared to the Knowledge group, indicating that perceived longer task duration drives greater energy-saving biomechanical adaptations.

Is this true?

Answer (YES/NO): YES